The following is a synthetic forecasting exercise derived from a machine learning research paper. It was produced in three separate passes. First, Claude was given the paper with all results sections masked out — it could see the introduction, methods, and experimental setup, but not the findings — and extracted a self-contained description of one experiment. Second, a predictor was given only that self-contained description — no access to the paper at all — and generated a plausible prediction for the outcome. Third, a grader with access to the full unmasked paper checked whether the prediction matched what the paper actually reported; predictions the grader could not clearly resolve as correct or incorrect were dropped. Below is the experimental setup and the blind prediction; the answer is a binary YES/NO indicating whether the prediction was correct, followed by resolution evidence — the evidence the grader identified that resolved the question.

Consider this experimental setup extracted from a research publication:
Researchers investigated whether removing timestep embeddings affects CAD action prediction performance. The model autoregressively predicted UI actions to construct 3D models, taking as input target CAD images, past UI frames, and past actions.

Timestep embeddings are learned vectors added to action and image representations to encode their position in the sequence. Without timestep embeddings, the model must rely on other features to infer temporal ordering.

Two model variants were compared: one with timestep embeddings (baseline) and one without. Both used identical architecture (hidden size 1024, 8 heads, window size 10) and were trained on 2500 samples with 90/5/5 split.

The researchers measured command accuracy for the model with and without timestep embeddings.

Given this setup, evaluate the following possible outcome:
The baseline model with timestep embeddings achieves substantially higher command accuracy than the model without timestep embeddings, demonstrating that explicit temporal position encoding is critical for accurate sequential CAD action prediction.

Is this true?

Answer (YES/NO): NO